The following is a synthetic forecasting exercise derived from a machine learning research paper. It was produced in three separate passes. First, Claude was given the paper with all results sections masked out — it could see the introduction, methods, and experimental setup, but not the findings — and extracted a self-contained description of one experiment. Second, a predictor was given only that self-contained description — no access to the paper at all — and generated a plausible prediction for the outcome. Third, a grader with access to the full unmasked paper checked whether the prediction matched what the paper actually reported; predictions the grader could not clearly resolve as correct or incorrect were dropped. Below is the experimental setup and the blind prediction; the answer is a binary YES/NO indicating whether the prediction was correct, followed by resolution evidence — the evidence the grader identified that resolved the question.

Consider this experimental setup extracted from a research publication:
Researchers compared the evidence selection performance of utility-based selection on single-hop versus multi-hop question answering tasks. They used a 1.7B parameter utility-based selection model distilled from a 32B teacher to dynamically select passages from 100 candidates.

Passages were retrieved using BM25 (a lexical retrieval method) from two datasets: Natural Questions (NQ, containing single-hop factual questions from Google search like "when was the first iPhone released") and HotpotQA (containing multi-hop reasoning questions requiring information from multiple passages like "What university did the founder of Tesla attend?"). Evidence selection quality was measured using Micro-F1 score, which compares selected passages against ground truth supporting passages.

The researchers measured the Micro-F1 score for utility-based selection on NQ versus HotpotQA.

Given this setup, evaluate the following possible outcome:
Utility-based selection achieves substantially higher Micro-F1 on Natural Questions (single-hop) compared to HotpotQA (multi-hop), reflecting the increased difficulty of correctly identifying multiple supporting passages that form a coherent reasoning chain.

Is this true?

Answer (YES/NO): NO